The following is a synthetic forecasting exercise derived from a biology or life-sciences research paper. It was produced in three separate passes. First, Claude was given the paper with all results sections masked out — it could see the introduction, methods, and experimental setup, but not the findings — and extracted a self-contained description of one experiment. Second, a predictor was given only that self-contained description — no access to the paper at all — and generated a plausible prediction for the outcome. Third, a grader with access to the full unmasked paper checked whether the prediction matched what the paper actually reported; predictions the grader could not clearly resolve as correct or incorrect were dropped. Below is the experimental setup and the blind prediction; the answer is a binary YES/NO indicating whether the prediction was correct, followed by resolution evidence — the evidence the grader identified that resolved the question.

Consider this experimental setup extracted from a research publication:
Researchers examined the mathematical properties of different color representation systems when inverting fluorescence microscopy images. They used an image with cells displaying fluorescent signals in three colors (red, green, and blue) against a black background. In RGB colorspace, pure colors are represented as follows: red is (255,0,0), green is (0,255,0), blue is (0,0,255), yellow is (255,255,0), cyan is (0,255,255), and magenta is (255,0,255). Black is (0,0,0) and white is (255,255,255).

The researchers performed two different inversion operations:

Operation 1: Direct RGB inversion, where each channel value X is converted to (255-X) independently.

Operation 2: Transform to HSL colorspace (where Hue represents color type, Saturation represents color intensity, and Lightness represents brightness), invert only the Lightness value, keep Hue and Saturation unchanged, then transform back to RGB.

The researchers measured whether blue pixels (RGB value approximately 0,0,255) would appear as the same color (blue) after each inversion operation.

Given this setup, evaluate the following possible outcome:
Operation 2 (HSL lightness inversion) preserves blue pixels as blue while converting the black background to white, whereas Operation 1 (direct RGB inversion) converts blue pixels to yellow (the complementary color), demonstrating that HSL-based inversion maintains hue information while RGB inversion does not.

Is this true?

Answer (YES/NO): YES